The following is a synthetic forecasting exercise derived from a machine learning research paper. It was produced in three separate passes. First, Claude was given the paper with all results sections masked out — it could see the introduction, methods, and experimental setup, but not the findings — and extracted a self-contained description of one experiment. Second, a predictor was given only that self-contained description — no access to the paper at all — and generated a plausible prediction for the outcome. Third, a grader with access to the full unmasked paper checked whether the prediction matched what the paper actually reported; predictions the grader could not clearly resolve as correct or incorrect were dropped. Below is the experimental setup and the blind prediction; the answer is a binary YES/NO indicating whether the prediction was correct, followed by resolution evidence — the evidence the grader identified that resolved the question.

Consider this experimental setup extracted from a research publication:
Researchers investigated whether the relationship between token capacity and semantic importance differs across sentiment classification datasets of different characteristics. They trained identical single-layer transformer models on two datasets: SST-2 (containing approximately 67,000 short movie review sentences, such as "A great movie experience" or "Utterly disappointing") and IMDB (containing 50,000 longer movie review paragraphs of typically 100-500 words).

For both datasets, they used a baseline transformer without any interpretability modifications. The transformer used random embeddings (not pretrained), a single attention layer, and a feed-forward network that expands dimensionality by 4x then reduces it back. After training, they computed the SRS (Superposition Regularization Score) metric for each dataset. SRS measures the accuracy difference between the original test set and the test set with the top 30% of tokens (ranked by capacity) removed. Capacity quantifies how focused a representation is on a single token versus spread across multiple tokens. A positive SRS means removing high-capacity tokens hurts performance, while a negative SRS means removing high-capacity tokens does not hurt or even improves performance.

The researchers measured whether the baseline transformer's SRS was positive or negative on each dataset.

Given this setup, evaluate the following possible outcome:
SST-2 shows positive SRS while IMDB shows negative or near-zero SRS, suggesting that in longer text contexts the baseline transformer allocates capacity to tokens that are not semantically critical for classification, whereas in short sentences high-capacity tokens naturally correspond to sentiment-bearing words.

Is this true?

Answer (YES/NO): NO